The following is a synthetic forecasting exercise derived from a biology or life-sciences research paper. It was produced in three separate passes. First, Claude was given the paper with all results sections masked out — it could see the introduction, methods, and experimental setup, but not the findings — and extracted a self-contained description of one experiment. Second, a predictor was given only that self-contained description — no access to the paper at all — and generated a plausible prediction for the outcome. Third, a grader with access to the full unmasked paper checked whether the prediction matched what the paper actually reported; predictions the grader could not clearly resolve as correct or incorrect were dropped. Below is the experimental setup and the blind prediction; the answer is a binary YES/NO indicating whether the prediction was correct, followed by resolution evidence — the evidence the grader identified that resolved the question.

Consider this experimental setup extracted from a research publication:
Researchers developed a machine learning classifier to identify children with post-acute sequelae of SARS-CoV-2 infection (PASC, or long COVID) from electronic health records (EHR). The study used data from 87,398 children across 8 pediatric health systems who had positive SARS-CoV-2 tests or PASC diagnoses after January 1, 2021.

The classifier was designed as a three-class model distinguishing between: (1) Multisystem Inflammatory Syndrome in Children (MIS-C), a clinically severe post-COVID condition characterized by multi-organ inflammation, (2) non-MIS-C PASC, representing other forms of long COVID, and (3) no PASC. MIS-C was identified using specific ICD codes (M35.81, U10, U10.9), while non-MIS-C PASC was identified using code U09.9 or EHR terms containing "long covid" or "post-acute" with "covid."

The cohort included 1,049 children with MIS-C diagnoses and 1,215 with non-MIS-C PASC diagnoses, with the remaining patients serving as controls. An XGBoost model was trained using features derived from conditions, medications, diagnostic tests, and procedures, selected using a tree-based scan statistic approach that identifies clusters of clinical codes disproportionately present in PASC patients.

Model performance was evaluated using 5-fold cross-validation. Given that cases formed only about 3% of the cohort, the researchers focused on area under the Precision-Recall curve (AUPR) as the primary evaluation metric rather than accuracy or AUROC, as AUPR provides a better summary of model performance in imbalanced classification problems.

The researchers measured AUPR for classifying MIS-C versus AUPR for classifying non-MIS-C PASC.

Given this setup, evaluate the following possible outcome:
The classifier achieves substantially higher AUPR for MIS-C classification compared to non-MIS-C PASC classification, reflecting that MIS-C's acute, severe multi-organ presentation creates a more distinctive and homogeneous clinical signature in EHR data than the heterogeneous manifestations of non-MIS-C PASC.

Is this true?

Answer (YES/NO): YES